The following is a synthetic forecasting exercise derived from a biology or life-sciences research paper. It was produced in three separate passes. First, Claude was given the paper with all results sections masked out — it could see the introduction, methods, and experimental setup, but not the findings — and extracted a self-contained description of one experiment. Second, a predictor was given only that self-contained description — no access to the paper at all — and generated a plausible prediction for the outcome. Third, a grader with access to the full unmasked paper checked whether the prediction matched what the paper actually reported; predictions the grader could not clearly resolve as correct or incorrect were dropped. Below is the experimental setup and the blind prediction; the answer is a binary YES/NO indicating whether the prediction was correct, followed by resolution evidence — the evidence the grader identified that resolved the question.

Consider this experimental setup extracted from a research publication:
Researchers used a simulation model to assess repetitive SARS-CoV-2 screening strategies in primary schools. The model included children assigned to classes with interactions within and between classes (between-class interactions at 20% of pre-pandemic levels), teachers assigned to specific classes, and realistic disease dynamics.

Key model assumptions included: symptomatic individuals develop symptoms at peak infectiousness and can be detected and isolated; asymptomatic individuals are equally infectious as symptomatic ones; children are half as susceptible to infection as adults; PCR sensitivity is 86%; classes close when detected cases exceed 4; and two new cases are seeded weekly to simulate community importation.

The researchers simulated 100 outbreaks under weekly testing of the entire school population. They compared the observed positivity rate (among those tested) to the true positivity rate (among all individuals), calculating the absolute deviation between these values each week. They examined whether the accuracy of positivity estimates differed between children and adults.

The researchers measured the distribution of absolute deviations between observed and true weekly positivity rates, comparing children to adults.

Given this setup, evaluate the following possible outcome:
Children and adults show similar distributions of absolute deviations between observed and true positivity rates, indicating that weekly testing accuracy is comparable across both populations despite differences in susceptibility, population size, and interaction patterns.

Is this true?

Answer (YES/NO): NO